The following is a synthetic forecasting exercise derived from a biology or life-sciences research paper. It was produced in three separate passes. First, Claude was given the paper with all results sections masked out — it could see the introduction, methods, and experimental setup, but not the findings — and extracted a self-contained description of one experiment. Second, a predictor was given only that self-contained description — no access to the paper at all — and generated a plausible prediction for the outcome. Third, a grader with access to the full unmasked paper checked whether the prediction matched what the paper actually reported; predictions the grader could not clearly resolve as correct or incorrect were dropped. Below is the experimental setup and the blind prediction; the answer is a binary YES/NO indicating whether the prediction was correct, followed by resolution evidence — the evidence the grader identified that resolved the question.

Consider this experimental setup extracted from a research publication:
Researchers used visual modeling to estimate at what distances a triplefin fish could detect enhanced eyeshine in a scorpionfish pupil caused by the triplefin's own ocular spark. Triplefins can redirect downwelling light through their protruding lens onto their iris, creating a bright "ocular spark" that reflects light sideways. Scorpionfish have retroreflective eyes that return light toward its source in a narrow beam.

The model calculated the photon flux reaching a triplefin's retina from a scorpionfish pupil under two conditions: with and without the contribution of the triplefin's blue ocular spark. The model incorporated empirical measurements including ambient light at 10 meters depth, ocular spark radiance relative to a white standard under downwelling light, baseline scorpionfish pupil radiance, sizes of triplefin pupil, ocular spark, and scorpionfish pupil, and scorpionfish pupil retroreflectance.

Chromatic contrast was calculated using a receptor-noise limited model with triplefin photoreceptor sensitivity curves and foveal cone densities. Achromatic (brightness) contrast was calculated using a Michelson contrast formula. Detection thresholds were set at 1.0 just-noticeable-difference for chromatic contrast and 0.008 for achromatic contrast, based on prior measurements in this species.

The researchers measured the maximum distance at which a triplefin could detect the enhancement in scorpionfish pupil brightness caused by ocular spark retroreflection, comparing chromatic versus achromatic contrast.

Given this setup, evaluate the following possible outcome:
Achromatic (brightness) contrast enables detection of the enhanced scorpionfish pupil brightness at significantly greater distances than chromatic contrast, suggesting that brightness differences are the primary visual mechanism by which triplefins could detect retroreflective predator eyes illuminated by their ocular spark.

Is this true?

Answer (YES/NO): YES